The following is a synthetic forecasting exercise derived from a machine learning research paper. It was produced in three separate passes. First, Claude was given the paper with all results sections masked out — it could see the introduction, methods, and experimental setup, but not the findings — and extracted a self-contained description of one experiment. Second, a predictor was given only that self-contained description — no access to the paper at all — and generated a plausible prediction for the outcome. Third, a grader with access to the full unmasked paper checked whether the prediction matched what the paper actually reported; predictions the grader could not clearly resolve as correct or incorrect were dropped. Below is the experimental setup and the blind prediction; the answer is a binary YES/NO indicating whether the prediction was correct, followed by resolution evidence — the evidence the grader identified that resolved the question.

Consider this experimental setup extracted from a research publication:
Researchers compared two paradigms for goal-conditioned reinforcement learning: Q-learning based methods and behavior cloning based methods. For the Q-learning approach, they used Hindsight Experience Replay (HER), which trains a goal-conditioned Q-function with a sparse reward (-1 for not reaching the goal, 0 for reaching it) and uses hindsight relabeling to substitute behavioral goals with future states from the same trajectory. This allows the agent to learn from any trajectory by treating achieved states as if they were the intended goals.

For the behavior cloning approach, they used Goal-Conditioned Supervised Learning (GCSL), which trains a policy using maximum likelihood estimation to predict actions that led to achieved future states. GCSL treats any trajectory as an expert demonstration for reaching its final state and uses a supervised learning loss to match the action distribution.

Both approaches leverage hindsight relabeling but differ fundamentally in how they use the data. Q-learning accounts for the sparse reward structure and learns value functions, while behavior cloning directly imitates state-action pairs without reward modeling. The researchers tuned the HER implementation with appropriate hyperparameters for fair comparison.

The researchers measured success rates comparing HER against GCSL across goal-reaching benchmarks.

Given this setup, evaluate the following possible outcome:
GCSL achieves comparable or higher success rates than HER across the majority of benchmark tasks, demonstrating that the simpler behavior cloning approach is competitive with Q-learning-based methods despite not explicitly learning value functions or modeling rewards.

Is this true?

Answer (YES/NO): NO